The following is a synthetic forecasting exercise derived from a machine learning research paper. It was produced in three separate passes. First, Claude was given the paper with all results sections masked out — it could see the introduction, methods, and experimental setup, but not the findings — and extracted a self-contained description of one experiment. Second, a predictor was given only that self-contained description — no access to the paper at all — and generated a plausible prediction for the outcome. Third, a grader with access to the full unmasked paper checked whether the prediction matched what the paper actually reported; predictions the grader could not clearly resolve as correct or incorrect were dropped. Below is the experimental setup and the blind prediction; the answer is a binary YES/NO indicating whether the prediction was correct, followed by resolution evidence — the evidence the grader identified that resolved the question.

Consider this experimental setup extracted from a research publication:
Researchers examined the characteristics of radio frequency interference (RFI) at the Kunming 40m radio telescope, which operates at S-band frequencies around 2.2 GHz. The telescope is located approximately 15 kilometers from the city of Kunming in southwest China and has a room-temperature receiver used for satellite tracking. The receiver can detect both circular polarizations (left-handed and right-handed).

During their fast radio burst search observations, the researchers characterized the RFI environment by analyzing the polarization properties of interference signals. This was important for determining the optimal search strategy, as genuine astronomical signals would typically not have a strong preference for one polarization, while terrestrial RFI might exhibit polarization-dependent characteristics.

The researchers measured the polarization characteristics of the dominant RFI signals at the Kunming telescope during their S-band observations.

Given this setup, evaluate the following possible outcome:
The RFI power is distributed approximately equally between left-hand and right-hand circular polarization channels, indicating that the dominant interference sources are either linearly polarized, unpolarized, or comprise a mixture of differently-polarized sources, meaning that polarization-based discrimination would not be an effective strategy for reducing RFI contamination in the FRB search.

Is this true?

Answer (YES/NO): NO